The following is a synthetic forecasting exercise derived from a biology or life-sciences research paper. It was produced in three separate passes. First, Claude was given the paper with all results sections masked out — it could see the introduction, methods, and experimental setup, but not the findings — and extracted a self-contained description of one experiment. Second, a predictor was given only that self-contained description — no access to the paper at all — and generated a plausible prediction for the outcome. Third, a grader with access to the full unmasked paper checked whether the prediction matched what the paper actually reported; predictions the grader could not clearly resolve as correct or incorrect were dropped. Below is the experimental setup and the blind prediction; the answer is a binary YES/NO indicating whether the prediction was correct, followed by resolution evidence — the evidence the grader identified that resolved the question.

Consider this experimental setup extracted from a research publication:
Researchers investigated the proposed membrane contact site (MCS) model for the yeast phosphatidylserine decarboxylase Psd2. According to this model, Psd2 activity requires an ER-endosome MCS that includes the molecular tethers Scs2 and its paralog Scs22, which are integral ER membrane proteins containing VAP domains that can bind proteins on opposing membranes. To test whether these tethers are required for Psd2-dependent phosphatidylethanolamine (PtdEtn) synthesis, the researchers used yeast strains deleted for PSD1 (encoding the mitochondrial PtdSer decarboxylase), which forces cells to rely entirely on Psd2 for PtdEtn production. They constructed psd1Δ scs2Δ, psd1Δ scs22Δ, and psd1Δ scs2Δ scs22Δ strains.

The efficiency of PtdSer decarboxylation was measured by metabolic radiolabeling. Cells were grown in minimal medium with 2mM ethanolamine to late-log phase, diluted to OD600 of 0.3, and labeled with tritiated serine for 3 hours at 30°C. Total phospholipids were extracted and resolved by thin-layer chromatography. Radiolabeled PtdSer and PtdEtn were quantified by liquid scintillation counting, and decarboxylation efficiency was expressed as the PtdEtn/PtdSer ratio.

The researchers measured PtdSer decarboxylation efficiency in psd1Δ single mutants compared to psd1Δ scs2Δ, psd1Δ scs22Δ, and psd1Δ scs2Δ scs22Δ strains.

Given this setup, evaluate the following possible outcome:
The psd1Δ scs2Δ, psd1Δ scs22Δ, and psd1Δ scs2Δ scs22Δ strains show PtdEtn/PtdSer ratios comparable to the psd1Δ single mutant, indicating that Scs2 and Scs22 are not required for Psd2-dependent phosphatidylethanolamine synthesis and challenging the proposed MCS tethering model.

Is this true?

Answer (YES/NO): YES